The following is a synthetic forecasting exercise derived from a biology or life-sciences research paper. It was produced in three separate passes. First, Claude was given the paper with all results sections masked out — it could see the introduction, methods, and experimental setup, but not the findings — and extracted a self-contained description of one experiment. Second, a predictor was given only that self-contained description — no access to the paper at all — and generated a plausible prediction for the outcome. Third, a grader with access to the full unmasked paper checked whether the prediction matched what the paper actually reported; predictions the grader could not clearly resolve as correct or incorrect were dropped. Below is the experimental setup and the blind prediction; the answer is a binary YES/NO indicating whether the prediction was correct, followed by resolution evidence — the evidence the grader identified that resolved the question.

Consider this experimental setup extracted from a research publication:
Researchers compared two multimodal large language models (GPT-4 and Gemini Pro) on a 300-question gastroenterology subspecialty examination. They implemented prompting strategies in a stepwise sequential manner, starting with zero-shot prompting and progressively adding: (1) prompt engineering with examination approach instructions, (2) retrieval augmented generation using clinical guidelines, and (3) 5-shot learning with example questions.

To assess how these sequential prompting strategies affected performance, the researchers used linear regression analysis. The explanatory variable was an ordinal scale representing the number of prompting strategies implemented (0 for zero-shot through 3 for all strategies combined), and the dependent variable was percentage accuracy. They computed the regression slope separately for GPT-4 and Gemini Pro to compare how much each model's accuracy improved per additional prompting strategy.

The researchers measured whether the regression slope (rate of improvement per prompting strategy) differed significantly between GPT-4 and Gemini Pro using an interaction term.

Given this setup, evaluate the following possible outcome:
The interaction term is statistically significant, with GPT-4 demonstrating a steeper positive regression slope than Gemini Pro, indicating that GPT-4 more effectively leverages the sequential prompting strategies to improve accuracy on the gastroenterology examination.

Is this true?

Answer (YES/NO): YES